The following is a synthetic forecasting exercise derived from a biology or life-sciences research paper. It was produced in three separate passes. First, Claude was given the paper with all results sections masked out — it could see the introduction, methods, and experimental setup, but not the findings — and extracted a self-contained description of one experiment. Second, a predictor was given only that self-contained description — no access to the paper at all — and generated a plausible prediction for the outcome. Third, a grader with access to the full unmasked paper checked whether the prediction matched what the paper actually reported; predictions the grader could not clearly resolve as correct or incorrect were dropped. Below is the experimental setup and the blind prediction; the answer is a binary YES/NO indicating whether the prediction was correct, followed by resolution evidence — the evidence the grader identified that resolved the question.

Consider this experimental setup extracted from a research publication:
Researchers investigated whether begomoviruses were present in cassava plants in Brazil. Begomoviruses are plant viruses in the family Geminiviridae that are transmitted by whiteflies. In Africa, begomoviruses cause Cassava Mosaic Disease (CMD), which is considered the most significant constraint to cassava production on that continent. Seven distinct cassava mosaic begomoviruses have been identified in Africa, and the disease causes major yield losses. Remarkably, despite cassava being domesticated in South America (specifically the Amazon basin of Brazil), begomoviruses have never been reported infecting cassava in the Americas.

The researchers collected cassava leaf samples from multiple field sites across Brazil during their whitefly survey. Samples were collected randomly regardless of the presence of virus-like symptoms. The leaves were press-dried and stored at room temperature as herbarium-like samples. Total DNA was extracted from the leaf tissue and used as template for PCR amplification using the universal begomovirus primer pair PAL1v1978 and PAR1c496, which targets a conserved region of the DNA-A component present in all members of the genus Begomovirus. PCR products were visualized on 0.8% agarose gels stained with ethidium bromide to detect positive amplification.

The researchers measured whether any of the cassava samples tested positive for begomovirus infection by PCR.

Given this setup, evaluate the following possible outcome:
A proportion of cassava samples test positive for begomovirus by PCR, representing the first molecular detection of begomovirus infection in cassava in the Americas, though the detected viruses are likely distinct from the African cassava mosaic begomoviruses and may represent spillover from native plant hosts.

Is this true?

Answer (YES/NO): NO